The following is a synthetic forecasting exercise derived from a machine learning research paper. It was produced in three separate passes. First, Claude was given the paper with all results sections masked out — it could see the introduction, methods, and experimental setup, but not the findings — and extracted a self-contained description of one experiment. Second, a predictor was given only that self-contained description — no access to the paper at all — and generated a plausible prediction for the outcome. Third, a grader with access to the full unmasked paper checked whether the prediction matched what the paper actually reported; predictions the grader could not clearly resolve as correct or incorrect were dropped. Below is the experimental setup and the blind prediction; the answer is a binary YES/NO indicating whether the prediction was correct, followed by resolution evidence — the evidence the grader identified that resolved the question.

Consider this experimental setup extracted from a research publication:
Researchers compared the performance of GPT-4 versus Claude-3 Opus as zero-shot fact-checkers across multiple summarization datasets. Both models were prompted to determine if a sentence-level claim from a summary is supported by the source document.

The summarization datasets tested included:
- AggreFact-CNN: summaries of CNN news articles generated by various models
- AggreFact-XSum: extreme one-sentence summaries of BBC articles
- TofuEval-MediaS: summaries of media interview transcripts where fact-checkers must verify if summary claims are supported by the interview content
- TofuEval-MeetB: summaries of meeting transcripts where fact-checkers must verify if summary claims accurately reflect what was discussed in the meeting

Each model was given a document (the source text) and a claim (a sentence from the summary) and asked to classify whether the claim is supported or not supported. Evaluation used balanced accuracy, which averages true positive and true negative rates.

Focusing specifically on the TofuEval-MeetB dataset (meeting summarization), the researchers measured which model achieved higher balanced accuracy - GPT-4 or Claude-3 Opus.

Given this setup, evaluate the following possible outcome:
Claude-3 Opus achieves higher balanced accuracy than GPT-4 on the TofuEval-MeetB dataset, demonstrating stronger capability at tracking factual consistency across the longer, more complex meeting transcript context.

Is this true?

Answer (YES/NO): YES